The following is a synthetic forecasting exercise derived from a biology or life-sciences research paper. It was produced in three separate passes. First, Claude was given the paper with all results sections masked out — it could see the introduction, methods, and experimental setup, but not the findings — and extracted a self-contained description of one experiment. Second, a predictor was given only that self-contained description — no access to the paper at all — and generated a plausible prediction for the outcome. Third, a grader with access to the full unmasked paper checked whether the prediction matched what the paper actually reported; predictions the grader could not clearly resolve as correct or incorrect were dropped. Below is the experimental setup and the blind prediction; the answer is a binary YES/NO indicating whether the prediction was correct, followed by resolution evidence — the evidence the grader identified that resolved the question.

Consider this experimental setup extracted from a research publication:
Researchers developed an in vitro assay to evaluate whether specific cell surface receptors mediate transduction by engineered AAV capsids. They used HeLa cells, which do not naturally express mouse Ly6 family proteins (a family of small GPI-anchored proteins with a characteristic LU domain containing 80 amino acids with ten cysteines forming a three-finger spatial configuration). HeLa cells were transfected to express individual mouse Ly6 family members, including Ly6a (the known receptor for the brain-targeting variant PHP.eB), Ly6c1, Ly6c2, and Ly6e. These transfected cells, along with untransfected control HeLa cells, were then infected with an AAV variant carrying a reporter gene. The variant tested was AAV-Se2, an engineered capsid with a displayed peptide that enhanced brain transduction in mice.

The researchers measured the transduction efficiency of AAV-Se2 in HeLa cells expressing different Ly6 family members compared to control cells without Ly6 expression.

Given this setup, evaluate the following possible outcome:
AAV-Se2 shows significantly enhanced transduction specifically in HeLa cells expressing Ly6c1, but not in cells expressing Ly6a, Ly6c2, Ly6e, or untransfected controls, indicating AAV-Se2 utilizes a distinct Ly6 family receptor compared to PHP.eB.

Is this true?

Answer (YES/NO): NO